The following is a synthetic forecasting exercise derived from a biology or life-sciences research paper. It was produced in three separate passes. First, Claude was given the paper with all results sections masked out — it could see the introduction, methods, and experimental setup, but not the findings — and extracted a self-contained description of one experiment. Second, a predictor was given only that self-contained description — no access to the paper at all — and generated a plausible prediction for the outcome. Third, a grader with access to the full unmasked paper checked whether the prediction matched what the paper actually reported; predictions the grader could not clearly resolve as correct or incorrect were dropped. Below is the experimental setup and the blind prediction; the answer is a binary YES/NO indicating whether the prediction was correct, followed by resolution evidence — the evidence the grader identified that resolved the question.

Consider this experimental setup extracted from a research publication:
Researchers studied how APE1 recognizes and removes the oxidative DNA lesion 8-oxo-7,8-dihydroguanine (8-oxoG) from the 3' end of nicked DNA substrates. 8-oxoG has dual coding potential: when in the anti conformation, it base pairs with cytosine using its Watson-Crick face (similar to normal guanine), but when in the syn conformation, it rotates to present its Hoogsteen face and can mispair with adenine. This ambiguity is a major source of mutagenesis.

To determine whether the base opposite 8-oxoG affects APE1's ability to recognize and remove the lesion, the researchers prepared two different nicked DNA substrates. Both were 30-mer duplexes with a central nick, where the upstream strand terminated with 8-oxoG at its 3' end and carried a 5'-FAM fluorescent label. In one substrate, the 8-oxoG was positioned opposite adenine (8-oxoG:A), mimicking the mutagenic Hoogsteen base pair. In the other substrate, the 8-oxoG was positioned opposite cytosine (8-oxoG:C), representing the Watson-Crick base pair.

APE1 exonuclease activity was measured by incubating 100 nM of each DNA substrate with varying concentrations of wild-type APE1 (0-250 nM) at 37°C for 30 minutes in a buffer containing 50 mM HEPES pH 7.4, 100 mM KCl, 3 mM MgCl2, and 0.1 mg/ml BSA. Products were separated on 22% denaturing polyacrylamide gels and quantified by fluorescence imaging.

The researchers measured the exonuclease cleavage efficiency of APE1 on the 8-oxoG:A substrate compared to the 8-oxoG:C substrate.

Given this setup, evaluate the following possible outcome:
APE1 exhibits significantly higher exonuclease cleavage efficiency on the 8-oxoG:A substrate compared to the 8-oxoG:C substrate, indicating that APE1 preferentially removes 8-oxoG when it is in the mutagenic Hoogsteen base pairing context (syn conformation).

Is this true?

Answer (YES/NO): NO